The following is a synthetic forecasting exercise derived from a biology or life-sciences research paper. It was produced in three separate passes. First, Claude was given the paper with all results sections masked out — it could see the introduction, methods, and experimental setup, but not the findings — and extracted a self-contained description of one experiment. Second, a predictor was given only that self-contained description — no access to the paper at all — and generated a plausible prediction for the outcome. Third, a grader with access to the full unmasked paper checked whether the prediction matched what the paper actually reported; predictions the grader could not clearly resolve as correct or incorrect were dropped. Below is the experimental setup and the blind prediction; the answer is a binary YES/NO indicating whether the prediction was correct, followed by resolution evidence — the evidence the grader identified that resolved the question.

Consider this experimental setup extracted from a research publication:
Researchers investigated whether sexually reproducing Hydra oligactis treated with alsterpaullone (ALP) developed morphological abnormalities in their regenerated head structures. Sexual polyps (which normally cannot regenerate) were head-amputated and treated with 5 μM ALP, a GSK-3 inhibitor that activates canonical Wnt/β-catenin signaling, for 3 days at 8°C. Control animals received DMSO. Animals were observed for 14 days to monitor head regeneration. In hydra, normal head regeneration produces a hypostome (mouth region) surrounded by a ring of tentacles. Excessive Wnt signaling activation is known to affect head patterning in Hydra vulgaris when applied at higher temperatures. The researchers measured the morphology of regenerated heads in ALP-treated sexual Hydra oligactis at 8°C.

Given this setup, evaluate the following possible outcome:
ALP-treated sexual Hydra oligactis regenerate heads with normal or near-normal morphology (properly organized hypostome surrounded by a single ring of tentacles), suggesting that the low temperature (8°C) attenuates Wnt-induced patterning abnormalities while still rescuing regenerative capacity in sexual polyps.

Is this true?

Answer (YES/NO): NO